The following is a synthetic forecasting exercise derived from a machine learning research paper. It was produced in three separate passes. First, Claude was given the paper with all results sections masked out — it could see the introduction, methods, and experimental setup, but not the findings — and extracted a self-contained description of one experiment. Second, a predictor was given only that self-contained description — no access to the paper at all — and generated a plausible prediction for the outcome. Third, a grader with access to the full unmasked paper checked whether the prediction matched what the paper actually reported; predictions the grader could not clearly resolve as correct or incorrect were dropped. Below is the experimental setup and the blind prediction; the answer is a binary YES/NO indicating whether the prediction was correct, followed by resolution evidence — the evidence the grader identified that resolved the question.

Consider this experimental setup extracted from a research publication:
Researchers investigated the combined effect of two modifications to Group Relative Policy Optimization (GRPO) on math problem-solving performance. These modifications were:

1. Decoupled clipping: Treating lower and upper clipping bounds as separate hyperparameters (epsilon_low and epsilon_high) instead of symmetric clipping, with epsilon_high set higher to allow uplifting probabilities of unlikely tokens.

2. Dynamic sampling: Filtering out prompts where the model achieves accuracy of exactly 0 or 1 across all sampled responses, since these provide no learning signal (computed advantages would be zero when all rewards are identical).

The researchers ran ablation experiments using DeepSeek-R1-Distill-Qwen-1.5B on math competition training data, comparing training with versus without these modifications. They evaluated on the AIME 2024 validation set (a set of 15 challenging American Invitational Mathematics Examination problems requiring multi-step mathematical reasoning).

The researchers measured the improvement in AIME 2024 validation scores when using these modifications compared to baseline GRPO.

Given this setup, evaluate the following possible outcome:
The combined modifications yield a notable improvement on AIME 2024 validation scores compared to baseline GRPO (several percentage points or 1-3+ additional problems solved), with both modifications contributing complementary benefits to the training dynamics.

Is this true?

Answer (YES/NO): YES